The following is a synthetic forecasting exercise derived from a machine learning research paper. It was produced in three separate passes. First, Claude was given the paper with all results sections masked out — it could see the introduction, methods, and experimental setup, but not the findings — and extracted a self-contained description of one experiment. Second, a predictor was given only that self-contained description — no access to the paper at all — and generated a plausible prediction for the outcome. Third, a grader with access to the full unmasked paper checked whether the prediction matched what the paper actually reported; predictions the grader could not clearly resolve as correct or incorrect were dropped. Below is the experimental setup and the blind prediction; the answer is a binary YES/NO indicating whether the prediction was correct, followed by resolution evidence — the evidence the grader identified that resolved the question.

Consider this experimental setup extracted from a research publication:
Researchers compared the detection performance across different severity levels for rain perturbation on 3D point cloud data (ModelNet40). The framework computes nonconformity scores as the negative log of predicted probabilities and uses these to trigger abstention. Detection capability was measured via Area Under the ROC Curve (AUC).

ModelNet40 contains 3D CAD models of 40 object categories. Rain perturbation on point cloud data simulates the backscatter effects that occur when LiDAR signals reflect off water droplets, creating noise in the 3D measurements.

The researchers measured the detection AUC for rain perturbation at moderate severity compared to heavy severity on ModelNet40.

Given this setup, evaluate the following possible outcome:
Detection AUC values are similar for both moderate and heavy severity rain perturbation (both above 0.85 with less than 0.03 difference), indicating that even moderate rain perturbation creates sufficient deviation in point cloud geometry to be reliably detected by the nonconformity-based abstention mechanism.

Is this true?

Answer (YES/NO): NO